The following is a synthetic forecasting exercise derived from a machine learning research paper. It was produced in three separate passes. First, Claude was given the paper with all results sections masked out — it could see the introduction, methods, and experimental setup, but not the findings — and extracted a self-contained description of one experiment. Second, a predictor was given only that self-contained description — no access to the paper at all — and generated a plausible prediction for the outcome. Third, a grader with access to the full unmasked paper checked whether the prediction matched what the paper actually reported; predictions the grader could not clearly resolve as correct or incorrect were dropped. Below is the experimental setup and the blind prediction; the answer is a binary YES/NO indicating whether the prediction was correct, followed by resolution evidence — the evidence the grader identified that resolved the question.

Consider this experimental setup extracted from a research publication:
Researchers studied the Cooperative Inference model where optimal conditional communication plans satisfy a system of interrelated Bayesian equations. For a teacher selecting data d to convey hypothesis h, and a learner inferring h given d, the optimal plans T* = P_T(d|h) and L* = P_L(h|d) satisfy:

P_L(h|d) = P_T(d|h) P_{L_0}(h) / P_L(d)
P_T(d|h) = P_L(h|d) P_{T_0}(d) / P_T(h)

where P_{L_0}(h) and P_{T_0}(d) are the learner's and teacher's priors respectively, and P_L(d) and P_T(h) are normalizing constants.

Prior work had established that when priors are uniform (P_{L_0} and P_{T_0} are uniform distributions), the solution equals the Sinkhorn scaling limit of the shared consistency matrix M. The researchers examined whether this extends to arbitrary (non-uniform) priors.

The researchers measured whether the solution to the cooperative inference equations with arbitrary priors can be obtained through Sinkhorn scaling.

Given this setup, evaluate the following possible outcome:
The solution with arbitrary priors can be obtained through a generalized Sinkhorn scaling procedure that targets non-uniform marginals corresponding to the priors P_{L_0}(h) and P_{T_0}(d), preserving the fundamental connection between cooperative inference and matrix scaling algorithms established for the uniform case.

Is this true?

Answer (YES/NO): YES